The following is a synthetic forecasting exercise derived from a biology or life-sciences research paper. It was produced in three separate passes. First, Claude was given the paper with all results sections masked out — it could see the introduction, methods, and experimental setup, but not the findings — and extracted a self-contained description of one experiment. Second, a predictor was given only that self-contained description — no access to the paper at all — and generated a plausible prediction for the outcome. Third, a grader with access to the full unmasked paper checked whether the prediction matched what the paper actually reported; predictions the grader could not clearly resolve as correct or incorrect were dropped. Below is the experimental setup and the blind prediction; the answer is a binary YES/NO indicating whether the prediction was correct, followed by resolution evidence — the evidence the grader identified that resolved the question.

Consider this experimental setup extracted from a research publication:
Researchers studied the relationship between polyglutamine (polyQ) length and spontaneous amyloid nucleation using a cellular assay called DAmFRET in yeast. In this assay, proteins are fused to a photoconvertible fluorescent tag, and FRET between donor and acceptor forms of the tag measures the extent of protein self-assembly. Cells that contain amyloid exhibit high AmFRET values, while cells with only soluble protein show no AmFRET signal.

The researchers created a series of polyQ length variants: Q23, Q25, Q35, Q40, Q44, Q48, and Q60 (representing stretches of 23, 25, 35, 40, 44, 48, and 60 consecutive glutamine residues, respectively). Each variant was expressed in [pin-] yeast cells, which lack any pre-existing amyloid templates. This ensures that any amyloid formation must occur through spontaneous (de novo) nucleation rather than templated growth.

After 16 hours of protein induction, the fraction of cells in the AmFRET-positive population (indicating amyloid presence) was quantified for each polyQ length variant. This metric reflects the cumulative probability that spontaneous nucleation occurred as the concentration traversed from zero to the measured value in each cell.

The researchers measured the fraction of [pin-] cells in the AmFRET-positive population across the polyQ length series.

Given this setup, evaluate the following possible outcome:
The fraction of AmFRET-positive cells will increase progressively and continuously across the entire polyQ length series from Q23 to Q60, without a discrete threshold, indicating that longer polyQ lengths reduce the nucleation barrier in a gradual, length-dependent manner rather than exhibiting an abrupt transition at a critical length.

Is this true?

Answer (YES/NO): NO